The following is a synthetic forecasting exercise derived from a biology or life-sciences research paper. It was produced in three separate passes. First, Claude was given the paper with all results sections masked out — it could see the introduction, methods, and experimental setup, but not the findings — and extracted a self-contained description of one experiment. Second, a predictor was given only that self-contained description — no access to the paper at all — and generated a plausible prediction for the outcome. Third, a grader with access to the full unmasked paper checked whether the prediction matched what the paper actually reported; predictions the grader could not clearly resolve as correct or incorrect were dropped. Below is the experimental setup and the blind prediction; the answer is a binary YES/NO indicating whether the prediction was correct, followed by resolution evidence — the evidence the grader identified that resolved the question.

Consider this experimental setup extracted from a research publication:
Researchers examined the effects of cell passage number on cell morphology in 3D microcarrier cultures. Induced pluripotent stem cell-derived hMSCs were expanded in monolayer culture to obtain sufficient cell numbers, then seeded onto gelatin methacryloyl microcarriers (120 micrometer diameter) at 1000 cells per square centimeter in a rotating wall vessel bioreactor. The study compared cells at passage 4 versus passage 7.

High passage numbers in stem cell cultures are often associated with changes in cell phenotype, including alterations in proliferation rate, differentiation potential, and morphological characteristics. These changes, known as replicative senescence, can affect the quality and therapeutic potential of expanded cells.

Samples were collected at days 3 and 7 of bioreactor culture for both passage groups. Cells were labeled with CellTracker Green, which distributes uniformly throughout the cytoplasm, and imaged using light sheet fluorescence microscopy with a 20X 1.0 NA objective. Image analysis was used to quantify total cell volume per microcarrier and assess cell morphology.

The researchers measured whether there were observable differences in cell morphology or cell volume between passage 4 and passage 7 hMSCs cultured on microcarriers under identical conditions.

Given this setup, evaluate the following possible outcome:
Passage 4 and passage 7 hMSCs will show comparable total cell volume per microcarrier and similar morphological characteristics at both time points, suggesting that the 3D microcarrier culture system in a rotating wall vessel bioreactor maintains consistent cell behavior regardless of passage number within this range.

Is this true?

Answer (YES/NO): NO